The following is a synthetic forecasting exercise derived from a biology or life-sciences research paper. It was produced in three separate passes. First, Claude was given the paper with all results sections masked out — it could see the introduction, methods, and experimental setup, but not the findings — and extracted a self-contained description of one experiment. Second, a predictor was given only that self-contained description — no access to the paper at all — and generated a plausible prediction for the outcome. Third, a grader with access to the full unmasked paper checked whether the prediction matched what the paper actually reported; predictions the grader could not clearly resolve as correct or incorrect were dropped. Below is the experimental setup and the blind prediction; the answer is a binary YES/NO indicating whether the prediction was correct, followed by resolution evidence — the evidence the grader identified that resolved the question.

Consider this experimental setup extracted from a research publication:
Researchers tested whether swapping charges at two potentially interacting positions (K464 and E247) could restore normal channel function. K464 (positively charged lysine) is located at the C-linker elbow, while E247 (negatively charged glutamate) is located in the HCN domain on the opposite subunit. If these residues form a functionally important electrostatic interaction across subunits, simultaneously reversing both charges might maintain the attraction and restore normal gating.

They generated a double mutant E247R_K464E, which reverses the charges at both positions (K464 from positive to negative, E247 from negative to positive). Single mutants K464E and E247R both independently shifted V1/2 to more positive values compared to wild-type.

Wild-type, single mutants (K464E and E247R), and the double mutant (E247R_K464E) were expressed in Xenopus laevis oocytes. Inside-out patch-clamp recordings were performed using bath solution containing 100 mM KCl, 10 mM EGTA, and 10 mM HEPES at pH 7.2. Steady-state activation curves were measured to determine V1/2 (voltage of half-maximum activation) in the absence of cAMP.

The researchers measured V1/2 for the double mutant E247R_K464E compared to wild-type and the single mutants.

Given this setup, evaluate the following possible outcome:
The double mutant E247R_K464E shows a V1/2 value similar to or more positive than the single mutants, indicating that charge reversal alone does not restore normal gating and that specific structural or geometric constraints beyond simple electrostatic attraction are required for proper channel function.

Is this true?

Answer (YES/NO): YES